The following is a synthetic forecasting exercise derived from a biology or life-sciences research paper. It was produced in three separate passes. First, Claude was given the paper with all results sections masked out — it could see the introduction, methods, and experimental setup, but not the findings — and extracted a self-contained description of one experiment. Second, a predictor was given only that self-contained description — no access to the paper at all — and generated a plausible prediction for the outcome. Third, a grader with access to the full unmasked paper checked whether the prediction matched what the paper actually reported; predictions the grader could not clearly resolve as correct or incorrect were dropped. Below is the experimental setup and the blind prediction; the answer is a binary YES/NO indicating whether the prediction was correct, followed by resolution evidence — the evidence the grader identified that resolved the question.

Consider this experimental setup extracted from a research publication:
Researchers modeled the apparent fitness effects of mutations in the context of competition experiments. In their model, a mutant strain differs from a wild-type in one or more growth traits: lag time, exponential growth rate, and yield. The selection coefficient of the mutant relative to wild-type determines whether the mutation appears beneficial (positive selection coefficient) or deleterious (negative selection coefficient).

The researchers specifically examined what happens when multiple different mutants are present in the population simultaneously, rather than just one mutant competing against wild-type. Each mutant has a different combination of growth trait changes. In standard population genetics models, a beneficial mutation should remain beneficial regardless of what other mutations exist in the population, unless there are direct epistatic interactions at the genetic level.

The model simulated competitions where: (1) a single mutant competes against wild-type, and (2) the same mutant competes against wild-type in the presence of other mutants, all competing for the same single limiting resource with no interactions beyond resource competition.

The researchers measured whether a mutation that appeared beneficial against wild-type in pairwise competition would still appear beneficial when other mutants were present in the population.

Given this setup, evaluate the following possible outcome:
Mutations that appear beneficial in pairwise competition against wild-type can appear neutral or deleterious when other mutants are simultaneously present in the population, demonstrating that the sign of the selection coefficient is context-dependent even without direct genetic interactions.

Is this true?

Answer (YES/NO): YES